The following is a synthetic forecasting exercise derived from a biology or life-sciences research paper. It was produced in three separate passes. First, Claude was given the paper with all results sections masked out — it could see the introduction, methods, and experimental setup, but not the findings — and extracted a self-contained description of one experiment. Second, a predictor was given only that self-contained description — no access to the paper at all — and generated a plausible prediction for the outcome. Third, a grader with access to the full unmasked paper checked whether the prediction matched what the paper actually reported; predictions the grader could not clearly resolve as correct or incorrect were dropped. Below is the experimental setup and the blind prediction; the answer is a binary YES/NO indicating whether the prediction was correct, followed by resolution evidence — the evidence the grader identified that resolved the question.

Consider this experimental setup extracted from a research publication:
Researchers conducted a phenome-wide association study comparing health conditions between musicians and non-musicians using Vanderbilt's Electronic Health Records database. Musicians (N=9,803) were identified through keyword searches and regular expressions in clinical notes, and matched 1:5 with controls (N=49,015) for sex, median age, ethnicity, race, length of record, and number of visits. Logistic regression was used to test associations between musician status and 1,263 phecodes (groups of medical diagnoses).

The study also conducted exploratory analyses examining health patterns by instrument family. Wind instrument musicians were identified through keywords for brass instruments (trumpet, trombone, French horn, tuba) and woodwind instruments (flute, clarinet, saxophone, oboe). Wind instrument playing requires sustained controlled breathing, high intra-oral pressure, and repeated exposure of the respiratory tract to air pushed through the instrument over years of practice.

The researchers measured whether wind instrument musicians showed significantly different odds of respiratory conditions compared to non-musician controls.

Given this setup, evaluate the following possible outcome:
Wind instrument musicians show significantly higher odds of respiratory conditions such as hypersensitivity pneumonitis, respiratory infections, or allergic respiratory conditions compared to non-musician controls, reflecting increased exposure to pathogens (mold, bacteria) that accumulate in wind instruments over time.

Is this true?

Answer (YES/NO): NO